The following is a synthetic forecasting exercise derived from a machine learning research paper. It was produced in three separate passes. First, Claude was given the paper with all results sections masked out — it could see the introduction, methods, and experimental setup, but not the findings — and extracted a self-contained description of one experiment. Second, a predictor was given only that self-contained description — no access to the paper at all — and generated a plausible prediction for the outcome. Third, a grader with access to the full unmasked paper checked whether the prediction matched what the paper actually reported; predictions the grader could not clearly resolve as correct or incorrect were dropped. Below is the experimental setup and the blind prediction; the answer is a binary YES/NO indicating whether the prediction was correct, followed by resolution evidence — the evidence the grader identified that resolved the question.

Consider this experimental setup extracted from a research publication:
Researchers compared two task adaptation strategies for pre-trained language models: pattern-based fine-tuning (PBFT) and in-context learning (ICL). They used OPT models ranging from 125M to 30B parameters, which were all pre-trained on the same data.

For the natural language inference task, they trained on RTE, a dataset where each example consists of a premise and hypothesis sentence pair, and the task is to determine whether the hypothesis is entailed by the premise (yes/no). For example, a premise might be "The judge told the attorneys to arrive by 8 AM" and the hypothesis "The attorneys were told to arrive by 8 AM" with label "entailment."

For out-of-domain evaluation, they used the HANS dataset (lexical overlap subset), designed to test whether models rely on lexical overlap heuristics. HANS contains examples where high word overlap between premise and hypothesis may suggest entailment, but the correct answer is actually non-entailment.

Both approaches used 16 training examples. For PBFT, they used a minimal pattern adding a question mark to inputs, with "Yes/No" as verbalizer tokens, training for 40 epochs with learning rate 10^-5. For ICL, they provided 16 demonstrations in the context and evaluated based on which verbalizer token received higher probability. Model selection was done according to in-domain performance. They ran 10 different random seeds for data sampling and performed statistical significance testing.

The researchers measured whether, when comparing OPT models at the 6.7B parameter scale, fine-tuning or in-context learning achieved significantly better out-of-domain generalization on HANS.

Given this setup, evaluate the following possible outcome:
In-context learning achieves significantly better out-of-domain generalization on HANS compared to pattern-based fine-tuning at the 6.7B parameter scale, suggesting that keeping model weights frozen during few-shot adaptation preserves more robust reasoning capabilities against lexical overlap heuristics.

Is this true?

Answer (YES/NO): NO